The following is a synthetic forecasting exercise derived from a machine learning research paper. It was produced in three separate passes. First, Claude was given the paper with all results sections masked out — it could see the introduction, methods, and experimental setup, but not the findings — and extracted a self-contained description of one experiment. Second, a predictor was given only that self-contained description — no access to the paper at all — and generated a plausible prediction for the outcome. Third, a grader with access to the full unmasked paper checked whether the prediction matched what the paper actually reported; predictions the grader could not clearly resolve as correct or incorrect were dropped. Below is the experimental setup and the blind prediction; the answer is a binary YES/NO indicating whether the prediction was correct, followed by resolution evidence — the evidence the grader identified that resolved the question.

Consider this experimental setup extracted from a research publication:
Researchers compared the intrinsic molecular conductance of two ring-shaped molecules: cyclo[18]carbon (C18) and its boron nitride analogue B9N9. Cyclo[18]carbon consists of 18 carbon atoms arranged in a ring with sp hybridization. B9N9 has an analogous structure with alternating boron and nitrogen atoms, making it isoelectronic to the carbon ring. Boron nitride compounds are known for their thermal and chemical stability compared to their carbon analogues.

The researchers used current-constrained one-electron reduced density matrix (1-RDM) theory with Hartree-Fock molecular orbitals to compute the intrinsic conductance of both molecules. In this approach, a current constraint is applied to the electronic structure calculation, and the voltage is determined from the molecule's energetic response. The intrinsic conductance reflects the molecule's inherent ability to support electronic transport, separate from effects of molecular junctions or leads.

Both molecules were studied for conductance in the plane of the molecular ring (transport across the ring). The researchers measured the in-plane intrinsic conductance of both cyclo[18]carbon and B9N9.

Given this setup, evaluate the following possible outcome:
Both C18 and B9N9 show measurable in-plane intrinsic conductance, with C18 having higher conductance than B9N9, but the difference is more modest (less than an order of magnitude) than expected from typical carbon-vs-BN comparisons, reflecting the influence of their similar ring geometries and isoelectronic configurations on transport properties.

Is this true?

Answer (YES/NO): YES